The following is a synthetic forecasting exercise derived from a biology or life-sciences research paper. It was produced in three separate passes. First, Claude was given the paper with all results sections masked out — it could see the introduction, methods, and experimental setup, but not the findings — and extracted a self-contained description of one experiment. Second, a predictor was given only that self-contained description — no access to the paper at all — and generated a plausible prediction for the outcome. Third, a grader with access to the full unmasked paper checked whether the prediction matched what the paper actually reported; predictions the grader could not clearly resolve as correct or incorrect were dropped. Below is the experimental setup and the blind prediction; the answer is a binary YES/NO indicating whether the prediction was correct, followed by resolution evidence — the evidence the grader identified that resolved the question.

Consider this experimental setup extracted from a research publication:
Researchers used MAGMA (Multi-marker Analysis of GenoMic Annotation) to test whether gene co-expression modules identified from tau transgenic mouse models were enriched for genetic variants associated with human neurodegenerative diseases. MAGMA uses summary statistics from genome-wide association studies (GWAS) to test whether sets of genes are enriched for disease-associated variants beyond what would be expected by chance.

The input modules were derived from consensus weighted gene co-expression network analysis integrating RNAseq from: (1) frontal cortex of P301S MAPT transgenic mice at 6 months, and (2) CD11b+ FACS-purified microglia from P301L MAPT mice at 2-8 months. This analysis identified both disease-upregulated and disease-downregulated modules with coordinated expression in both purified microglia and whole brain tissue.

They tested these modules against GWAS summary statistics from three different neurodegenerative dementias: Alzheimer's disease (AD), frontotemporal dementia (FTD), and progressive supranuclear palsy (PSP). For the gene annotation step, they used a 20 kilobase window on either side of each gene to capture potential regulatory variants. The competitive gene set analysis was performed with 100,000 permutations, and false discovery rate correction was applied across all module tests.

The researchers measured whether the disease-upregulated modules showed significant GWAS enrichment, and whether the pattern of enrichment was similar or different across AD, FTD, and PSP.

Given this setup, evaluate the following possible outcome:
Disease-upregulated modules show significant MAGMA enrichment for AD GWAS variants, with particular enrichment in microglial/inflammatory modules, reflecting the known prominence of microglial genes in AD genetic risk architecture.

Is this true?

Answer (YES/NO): YES